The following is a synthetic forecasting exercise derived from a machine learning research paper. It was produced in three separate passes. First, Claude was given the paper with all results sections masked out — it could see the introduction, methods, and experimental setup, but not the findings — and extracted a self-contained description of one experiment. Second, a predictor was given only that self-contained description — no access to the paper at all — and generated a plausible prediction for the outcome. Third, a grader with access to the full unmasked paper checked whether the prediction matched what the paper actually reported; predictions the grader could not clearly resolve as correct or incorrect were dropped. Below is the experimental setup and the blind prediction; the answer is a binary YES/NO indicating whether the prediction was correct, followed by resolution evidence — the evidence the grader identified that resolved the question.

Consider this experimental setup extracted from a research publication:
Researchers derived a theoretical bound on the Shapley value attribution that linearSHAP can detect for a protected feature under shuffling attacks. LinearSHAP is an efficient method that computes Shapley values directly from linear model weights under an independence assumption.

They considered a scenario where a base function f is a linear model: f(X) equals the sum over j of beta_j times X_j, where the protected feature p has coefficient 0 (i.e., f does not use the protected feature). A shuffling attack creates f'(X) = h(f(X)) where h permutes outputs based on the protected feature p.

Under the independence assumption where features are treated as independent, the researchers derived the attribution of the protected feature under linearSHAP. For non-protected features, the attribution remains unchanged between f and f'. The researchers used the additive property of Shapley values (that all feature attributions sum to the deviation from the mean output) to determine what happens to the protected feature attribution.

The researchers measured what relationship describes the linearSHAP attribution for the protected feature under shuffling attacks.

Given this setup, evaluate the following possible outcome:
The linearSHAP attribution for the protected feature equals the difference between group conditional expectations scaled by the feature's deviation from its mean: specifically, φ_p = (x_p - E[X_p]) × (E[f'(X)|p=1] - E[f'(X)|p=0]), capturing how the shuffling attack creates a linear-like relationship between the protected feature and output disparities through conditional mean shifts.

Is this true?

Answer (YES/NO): NO